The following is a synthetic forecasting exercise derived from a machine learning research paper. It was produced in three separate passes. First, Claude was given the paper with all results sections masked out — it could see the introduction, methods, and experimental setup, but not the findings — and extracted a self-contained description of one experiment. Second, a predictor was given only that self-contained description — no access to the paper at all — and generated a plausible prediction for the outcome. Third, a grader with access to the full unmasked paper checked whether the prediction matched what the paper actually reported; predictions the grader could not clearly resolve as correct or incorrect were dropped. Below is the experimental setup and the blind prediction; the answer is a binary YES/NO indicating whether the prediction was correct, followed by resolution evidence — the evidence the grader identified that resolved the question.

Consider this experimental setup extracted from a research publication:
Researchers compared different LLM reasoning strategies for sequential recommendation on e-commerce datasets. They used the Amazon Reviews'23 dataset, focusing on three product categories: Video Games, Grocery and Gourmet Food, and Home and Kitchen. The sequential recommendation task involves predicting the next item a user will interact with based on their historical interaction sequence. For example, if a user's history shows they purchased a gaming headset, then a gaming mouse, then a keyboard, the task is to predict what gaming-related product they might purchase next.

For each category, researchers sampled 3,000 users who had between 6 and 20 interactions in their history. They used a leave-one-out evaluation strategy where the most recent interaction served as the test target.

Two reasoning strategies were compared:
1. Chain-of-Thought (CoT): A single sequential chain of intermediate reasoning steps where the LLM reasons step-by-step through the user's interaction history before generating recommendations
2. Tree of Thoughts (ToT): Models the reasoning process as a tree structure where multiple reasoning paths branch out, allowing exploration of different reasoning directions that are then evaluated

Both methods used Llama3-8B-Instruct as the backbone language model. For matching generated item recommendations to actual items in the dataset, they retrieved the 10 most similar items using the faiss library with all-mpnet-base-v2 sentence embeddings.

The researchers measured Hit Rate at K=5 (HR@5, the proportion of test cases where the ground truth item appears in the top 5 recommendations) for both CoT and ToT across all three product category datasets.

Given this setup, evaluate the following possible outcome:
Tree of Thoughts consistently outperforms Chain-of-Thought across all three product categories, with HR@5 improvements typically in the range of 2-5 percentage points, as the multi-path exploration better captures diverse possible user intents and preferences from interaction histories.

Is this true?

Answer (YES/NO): NO